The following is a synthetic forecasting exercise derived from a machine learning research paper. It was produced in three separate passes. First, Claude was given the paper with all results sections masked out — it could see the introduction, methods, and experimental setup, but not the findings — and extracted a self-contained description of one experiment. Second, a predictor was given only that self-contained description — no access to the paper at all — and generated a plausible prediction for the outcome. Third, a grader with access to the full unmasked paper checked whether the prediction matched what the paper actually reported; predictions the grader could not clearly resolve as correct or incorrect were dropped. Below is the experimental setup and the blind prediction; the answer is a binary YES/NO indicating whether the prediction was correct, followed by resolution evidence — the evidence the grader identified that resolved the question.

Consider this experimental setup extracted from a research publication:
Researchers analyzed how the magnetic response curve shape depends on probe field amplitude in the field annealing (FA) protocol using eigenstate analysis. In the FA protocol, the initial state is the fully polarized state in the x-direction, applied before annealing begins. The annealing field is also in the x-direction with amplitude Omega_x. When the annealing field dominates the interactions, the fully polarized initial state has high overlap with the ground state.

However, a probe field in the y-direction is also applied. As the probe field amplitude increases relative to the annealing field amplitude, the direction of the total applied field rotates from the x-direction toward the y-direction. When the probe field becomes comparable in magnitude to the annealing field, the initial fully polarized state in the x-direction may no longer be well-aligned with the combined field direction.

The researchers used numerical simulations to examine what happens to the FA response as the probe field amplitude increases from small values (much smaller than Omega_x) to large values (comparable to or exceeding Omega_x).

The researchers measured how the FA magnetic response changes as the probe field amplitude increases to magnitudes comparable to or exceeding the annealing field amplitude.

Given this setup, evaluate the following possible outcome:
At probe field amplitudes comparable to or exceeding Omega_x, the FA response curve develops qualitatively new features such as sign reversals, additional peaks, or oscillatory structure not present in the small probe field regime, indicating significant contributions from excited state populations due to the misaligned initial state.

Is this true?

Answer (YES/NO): NO